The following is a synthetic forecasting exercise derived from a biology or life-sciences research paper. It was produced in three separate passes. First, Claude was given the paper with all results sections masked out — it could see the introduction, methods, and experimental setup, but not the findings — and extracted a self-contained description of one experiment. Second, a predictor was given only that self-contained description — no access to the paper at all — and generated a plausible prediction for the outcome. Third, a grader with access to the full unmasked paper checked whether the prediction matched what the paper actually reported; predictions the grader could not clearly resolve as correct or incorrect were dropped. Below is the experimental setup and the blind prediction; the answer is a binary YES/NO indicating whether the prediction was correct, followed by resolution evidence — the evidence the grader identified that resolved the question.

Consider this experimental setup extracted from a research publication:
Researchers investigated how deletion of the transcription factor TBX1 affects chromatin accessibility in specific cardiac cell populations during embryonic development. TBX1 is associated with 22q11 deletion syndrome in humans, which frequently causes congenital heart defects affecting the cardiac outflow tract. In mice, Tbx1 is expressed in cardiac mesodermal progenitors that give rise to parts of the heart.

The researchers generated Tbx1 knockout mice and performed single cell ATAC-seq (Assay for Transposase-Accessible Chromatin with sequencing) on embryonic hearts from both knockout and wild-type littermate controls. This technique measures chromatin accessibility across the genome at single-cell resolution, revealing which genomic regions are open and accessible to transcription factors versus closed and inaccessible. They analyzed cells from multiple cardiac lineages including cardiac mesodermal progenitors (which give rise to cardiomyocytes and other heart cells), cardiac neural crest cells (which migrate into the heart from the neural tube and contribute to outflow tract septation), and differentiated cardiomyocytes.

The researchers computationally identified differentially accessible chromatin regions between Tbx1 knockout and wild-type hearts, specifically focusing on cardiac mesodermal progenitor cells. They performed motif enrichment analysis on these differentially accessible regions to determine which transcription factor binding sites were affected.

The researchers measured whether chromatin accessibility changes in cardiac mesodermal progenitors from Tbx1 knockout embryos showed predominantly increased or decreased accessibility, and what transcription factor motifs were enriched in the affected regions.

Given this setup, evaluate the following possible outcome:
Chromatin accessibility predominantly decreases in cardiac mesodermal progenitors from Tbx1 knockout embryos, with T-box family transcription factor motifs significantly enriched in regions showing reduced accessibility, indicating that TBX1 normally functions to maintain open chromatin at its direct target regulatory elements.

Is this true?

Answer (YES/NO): YES